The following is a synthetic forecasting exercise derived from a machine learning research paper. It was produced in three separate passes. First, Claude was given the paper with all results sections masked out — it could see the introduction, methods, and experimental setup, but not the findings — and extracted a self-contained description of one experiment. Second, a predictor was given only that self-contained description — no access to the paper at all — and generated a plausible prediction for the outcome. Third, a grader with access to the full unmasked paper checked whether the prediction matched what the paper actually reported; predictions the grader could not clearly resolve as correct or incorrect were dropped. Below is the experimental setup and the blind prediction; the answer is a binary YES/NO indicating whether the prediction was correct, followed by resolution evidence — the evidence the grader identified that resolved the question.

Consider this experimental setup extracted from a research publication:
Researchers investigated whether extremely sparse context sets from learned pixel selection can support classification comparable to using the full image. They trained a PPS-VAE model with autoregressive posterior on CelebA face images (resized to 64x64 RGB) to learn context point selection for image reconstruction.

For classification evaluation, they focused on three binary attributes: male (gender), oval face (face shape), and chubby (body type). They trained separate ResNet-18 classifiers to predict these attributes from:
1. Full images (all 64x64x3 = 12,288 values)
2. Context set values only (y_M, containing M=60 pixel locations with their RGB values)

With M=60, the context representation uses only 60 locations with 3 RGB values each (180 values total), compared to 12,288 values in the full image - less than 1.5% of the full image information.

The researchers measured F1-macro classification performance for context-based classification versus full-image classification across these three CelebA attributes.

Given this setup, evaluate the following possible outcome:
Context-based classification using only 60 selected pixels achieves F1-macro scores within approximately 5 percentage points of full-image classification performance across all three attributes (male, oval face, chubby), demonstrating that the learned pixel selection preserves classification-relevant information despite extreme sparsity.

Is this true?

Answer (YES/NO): NO